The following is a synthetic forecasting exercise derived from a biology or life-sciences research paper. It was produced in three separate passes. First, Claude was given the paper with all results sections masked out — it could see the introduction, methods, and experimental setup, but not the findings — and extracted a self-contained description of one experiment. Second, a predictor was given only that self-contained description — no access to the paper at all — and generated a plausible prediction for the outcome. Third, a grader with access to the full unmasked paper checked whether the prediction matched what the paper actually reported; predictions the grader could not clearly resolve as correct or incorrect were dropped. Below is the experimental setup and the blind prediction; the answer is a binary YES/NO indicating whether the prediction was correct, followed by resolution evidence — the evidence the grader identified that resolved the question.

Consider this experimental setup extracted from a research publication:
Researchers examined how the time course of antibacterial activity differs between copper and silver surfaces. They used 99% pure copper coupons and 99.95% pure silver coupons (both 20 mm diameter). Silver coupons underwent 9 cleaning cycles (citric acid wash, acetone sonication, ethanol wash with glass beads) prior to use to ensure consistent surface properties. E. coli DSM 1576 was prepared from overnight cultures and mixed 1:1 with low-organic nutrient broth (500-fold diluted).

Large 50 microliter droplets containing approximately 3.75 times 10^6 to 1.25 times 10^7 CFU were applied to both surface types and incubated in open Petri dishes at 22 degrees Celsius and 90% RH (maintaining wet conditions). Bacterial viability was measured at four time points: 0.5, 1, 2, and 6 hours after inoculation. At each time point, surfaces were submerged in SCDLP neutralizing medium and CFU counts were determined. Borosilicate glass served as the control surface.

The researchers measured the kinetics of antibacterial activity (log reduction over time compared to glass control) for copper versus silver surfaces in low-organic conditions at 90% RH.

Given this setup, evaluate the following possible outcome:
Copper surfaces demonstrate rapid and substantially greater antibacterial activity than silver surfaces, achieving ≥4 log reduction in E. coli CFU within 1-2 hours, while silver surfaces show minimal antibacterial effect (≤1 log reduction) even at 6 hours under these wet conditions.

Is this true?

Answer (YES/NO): NO